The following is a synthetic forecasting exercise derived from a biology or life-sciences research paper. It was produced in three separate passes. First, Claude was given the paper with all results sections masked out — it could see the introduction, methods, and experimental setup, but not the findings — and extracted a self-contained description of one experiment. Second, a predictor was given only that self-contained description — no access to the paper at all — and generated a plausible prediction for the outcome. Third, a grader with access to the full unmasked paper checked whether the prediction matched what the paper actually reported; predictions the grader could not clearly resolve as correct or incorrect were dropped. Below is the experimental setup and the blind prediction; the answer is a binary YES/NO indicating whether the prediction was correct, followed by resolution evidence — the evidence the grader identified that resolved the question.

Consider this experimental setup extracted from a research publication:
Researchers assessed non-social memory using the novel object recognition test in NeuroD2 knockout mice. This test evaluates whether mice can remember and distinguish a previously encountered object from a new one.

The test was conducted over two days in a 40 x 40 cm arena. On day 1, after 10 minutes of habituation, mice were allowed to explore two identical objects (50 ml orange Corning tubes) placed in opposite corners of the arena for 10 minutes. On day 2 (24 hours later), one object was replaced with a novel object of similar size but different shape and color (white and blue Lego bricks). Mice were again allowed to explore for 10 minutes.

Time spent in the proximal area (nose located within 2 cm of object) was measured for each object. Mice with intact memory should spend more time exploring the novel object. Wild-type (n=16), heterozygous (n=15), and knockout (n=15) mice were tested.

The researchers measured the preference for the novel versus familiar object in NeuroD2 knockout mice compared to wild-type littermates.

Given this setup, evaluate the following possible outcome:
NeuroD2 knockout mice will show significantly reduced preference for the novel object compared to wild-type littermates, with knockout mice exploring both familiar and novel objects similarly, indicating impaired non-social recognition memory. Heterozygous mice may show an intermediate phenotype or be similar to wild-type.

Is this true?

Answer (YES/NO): NO